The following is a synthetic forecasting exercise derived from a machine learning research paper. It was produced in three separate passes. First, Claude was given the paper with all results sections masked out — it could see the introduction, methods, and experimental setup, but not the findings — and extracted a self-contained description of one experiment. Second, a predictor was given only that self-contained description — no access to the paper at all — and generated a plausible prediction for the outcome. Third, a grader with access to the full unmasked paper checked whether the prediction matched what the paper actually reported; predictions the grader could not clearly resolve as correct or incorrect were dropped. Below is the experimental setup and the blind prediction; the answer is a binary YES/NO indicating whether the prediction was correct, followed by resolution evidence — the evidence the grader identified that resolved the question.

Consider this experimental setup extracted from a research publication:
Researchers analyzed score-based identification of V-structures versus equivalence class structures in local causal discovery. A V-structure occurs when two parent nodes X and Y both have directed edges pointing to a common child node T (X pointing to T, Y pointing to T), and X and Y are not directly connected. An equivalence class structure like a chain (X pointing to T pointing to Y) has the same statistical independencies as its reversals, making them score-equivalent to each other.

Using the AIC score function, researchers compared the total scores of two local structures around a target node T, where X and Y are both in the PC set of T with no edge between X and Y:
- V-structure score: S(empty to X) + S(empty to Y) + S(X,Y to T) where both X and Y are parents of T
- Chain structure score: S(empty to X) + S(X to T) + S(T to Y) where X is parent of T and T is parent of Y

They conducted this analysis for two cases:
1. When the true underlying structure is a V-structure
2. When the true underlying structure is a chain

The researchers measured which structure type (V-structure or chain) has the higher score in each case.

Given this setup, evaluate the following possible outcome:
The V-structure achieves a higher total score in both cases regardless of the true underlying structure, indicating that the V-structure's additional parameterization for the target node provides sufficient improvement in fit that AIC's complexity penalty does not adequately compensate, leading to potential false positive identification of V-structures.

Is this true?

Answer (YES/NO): NO